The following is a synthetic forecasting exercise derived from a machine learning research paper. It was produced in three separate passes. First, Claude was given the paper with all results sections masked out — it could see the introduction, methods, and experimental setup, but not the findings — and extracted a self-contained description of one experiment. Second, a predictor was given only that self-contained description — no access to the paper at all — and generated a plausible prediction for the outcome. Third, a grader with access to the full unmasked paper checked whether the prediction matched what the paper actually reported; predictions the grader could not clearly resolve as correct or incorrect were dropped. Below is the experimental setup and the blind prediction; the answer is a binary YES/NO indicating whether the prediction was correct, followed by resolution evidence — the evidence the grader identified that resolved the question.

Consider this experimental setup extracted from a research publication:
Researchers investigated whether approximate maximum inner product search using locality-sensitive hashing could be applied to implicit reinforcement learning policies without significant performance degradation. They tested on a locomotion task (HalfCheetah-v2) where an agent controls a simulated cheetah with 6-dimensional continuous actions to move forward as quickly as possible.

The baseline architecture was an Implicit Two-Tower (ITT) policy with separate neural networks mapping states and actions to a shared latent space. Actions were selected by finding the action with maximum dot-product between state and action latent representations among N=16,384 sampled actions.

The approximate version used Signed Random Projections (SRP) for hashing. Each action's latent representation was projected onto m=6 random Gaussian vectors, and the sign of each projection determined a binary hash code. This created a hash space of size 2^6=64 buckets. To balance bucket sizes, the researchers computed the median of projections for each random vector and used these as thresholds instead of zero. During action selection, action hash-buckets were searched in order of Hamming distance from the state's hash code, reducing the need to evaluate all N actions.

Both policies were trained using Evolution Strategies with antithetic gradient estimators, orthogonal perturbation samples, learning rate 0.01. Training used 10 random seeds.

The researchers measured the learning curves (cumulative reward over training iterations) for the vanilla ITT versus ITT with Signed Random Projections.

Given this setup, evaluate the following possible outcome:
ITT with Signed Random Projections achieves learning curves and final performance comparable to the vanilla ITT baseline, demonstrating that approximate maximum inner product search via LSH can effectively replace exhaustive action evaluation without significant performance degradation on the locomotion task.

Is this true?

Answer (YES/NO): YES